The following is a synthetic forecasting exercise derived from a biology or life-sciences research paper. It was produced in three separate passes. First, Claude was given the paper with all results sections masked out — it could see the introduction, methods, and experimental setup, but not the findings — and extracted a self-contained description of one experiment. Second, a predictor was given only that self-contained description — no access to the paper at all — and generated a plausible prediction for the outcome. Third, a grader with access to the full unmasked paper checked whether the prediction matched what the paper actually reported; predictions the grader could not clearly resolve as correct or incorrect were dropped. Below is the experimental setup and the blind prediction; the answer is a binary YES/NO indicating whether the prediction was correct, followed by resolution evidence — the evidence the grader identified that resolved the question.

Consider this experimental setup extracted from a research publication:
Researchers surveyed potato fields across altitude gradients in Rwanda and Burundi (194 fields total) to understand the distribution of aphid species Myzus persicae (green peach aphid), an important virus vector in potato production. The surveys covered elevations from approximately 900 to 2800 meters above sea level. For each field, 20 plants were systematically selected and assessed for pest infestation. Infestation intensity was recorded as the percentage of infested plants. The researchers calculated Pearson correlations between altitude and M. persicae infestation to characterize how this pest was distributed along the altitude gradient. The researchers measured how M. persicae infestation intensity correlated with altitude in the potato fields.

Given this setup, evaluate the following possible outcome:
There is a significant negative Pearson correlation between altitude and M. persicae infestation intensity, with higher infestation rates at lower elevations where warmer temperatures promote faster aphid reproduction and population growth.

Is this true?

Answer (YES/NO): NO